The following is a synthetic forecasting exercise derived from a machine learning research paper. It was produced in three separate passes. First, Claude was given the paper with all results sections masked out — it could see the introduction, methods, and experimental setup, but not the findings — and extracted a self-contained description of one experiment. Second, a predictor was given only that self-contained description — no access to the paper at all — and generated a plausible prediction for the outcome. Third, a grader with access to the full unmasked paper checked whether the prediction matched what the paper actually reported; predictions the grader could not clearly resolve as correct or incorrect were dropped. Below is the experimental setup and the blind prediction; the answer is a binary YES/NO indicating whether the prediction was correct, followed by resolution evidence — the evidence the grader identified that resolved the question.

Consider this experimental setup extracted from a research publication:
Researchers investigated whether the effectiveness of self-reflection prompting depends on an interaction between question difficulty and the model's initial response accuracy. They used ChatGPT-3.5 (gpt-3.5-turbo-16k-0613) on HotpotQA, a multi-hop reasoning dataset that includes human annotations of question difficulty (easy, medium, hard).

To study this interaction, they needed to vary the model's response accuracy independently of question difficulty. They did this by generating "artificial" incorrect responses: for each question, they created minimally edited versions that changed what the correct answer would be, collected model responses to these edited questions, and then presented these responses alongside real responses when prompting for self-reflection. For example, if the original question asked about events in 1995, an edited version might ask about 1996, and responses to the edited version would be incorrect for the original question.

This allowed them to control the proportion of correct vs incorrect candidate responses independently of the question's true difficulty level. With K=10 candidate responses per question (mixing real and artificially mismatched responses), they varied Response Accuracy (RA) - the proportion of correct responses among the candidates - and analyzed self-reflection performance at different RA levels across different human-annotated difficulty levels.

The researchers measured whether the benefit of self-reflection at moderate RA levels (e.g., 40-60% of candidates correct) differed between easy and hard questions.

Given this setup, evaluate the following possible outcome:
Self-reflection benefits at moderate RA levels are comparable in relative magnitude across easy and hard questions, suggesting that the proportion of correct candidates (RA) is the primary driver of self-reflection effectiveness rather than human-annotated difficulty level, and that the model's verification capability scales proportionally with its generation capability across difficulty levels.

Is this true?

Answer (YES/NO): NO